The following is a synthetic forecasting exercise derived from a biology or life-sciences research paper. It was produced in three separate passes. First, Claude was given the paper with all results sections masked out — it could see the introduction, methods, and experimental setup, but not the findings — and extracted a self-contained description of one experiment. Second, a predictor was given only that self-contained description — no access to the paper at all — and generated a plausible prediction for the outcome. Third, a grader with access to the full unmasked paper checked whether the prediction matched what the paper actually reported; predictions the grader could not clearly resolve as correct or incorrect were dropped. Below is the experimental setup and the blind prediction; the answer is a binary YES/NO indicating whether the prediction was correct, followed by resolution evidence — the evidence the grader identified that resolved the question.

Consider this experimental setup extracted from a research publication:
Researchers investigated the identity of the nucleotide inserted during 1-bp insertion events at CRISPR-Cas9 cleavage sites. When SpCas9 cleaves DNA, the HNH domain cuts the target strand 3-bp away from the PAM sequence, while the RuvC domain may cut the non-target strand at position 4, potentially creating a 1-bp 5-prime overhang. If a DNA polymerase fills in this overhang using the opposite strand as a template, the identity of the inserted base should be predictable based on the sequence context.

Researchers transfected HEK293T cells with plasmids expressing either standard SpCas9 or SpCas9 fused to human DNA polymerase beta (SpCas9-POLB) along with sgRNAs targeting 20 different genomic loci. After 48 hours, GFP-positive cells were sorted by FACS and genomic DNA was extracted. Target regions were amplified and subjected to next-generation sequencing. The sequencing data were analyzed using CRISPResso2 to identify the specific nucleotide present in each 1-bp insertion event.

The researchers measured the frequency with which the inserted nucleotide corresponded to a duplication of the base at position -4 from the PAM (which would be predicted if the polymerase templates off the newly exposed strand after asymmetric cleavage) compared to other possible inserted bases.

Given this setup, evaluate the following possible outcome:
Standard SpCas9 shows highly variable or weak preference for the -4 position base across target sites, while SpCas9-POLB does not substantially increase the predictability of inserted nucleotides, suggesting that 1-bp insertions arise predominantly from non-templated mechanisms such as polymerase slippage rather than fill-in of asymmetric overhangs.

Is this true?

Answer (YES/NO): NO